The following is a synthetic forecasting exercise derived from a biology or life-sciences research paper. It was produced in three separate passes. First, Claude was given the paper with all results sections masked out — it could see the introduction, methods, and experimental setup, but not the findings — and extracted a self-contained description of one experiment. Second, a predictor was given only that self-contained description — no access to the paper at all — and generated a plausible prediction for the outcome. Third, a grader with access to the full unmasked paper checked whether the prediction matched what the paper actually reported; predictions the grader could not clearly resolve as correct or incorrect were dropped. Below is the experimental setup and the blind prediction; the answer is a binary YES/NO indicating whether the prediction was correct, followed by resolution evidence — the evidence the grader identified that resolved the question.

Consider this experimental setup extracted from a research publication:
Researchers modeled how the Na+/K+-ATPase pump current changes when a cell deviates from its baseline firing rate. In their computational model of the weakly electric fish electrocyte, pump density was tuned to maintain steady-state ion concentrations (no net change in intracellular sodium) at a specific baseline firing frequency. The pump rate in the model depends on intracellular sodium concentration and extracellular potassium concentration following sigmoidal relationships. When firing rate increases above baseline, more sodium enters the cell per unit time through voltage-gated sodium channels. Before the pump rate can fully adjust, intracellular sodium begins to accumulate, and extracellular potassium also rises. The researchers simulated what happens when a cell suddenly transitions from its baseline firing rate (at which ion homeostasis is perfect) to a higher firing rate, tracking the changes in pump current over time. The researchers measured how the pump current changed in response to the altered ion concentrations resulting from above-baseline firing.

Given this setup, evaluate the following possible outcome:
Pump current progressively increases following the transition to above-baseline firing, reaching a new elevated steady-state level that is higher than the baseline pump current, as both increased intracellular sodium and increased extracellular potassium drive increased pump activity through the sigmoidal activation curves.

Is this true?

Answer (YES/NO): YES